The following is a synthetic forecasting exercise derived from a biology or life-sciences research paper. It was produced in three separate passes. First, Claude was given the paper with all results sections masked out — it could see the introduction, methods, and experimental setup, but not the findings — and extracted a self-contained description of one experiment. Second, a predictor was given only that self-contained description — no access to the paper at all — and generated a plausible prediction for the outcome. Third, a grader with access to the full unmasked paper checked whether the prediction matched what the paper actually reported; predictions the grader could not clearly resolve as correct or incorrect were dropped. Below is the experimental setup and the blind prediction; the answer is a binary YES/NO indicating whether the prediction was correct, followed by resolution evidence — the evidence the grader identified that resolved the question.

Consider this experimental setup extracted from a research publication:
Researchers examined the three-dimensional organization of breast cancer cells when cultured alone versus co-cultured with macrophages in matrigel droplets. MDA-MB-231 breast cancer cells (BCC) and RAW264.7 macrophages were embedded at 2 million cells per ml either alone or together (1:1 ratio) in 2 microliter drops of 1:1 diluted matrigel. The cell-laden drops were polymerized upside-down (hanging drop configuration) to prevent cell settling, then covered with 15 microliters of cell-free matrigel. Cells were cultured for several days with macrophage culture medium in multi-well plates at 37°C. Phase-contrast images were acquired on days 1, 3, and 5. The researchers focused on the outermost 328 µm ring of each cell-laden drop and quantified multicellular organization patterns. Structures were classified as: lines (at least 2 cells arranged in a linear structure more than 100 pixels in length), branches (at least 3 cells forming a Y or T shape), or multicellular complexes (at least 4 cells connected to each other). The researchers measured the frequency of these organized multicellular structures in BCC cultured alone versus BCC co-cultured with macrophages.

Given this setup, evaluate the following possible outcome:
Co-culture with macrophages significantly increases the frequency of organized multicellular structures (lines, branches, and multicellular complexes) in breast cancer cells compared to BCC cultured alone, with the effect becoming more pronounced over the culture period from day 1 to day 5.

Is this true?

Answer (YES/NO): NO